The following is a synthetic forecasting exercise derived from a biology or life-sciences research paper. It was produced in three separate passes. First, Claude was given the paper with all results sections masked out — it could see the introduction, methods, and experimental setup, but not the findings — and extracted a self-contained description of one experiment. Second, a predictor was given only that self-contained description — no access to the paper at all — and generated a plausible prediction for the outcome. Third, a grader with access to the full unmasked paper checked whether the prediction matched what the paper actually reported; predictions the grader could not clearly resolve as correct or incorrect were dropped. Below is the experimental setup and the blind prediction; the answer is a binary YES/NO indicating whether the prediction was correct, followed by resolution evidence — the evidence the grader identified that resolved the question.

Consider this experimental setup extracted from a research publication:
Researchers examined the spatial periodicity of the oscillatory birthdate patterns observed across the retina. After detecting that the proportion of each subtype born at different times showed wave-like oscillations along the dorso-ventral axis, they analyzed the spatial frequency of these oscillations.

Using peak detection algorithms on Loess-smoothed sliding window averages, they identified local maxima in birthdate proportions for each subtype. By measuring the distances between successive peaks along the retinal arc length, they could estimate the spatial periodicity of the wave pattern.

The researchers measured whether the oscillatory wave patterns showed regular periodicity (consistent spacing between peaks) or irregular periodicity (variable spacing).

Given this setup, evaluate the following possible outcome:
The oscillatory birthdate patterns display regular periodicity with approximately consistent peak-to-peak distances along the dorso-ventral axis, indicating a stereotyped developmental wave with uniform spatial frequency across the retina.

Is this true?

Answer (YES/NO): YES